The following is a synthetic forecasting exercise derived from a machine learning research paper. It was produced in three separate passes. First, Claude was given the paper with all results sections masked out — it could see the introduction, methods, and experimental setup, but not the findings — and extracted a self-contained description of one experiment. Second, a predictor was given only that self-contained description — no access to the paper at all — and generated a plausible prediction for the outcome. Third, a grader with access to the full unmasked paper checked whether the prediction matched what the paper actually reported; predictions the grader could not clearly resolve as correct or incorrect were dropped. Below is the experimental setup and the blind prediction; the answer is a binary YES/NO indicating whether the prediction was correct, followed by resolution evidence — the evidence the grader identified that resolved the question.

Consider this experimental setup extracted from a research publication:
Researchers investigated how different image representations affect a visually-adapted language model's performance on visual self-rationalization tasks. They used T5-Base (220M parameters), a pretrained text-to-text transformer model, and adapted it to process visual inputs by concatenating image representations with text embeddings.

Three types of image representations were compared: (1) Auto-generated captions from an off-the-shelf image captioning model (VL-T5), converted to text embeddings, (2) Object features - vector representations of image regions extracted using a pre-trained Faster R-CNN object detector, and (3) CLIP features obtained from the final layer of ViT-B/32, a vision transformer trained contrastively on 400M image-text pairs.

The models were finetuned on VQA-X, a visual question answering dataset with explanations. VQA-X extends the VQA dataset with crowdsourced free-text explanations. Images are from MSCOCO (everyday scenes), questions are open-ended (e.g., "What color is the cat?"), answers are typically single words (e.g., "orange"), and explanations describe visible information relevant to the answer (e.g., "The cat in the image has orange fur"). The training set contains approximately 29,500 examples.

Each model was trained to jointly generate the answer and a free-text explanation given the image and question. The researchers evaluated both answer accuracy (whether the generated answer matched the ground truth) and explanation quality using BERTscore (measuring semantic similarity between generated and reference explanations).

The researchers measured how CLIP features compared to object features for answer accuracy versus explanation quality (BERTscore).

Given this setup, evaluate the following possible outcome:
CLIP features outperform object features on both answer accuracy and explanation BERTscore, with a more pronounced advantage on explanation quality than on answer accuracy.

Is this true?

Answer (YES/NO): NO